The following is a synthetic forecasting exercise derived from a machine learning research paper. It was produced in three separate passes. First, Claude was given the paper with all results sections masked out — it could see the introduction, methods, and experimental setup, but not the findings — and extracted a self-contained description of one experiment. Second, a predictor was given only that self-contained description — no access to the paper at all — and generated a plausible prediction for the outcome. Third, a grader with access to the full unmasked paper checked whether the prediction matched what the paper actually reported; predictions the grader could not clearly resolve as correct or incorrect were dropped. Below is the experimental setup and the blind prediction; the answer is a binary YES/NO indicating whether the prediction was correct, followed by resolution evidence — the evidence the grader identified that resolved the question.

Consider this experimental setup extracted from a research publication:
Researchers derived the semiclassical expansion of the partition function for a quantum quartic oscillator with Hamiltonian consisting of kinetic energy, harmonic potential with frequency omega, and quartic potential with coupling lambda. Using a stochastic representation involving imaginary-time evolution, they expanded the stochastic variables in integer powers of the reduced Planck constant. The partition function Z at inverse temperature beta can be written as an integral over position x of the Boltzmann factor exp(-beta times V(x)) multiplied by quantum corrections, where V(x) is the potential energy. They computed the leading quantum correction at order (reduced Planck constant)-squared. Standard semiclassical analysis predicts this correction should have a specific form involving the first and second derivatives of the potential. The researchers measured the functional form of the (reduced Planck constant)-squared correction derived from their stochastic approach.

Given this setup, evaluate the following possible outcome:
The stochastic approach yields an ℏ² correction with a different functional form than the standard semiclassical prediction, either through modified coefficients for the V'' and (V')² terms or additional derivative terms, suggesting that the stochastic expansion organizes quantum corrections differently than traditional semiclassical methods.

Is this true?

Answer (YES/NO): NO